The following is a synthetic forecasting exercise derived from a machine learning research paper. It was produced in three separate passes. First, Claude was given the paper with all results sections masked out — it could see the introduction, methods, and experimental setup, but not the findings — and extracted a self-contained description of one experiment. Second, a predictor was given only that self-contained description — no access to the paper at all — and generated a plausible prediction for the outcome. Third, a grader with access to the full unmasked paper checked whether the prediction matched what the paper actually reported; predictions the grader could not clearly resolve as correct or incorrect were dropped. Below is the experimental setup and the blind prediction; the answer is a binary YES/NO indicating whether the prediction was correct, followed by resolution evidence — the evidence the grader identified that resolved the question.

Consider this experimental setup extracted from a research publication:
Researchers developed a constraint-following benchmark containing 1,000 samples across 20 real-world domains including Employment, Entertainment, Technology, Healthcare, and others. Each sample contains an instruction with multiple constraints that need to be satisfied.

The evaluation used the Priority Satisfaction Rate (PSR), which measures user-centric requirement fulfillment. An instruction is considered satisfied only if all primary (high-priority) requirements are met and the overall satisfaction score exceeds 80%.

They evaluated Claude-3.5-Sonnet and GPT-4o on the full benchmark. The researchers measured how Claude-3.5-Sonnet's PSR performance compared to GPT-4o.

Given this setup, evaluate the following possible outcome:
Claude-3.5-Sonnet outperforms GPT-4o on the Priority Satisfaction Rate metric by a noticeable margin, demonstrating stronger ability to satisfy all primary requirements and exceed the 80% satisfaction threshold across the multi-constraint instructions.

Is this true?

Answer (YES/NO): NO